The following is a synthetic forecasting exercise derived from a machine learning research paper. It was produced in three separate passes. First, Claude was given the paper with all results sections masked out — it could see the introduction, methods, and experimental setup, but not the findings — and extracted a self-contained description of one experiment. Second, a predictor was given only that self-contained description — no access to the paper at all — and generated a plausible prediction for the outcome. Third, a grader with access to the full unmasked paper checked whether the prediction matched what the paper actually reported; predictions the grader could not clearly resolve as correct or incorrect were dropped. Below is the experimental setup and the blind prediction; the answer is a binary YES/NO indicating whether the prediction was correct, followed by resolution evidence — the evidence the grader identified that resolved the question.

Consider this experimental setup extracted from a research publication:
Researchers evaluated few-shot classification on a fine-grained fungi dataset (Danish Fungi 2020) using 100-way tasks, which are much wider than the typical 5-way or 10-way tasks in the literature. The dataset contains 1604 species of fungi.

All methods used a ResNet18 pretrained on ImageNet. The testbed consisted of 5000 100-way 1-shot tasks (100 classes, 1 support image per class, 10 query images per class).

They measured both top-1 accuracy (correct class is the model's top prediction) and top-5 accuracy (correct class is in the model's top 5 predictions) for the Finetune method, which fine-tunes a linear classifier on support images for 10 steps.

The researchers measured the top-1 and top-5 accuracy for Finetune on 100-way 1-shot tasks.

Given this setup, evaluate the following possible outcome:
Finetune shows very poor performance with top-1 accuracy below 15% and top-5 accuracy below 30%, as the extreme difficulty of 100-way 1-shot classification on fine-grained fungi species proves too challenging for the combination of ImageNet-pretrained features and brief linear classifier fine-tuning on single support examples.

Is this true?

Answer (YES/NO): YES